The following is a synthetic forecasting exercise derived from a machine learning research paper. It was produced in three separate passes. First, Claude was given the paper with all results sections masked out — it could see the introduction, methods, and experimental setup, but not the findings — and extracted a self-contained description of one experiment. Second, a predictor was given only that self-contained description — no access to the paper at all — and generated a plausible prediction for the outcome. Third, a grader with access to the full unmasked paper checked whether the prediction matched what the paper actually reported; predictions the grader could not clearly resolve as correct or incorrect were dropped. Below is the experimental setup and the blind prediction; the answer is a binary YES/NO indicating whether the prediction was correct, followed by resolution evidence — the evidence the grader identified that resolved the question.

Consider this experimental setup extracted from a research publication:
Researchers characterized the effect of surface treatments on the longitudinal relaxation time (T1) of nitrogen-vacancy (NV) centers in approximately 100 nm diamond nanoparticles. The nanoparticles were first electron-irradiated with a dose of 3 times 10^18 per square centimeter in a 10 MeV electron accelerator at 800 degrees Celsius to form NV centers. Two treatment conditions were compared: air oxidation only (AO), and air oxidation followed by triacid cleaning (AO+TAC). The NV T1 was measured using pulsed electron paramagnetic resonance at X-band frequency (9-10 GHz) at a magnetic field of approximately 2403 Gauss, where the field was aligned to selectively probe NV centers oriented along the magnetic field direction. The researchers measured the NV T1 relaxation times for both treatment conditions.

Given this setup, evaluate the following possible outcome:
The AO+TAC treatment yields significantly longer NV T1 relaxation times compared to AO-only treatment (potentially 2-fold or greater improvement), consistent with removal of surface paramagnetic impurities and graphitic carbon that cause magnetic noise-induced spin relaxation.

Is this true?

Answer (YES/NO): YES